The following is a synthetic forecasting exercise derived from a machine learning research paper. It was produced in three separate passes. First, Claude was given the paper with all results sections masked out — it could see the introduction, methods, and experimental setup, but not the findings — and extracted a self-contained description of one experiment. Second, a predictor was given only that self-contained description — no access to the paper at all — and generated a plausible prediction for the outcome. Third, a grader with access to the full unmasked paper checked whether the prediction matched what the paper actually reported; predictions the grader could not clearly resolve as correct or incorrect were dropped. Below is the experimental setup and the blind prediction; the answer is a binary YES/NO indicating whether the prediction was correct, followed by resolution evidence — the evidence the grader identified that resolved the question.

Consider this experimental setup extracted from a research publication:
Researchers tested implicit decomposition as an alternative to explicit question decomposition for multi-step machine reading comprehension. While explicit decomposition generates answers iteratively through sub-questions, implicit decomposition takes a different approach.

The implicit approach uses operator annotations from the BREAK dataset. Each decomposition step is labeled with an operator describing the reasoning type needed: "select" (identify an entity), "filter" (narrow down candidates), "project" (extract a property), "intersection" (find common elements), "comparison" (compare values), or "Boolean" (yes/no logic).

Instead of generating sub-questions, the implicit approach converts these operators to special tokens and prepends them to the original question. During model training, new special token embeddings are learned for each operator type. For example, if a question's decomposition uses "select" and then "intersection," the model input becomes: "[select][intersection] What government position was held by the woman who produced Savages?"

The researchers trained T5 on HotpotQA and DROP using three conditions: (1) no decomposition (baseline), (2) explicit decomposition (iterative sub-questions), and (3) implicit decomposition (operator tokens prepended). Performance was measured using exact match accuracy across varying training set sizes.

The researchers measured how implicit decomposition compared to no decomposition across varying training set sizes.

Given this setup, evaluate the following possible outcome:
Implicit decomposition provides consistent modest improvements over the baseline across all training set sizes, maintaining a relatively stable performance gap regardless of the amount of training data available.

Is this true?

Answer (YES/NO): NO